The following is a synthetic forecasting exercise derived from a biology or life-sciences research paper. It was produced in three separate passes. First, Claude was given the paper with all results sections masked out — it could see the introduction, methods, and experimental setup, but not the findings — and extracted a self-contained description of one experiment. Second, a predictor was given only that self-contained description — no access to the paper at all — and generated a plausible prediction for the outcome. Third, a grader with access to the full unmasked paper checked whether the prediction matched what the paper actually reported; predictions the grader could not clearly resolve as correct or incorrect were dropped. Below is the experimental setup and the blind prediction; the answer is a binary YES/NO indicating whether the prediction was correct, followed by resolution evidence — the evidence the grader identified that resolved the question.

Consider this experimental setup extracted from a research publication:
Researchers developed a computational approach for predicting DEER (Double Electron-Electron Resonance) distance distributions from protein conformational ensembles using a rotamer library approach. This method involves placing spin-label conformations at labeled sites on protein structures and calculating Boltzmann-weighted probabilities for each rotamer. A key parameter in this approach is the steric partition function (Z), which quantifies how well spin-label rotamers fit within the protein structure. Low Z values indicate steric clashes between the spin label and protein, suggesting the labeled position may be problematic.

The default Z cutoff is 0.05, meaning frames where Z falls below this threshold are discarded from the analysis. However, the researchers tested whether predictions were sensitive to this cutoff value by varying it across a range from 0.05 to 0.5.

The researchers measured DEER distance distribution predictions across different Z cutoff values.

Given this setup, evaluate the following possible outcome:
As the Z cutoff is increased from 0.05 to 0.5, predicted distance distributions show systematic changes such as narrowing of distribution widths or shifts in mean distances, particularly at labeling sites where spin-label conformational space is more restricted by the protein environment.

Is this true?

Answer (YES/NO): NO